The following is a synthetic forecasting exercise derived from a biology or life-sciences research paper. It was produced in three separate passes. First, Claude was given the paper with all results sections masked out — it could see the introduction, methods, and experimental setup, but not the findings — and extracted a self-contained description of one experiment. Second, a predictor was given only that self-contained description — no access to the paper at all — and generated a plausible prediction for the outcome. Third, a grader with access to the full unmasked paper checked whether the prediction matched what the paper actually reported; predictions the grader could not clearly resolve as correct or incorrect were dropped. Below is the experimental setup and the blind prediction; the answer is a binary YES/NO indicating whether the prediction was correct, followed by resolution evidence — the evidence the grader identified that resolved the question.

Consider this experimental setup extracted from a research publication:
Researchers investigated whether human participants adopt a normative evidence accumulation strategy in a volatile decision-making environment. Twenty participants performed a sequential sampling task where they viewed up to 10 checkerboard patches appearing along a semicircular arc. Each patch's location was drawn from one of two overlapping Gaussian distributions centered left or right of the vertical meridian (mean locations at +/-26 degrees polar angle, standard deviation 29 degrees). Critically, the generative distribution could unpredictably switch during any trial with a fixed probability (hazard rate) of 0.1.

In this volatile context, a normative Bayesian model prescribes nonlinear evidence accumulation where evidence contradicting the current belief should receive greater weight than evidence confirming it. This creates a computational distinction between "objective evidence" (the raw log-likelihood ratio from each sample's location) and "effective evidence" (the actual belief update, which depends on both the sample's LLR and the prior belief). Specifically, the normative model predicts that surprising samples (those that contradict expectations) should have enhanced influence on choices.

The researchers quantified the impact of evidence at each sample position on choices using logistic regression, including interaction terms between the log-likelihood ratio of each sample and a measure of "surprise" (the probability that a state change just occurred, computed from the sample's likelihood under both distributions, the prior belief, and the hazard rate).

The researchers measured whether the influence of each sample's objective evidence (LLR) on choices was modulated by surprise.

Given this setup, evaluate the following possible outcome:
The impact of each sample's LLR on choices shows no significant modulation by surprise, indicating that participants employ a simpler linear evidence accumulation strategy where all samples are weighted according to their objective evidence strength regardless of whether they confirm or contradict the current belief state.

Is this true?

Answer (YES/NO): NO